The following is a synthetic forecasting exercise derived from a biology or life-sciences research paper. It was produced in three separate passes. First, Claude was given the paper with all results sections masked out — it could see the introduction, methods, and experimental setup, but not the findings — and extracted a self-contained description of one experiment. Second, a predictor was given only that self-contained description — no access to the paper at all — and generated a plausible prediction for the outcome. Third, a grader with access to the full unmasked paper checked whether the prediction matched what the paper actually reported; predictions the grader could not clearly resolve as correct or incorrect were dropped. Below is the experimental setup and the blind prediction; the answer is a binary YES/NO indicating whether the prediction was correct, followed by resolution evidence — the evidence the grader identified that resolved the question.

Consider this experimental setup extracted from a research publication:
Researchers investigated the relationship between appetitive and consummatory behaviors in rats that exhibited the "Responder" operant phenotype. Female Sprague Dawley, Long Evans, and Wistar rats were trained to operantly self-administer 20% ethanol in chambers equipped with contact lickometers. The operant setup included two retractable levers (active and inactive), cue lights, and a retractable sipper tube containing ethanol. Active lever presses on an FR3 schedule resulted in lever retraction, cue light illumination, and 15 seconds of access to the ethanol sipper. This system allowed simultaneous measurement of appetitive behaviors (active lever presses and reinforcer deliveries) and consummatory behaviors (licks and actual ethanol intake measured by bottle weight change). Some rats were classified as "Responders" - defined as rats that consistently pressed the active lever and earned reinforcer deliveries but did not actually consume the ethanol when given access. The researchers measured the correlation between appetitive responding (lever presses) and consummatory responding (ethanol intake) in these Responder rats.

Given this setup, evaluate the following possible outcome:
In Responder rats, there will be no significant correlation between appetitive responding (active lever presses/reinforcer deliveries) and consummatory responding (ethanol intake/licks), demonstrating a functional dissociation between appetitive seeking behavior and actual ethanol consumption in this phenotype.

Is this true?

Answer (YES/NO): YES